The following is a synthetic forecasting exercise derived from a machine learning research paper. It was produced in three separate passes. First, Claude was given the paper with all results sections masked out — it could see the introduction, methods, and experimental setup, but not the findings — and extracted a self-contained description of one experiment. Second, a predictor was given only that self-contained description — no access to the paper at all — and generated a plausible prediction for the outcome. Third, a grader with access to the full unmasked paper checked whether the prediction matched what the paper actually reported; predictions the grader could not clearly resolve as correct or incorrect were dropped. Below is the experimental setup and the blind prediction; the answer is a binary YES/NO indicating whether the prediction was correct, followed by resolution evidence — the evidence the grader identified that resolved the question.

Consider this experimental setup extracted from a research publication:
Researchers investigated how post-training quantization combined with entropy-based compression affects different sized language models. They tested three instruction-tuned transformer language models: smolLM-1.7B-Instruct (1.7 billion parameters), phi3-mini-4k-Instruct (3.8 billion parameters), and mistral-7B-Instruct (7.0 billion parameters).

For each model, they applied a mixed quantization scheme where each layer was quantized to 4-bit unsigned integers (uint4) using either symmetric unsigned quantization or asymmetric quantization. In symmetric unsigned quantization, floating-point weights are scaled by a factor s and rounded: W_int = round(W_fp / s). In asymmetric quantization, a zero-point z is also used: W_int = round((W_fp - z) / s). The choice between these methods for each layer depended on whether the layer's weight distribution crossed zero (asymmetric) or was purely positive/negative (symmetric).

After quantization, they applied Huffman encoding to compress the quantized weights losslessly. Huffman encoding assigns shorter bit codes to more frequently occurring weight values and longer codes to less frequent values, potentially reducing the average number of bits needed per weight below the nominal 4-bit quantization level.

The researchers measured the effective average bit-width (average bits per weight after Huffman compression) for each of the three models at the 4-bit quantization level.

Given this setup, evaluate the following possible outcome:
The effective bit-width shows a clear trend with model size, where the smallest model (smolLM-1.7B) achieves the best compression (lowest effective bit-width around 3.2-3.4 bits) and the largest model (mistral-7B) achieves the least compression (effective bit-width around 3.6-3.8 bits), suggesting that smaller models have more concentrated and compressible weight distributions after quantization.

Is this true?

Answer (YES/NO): NO